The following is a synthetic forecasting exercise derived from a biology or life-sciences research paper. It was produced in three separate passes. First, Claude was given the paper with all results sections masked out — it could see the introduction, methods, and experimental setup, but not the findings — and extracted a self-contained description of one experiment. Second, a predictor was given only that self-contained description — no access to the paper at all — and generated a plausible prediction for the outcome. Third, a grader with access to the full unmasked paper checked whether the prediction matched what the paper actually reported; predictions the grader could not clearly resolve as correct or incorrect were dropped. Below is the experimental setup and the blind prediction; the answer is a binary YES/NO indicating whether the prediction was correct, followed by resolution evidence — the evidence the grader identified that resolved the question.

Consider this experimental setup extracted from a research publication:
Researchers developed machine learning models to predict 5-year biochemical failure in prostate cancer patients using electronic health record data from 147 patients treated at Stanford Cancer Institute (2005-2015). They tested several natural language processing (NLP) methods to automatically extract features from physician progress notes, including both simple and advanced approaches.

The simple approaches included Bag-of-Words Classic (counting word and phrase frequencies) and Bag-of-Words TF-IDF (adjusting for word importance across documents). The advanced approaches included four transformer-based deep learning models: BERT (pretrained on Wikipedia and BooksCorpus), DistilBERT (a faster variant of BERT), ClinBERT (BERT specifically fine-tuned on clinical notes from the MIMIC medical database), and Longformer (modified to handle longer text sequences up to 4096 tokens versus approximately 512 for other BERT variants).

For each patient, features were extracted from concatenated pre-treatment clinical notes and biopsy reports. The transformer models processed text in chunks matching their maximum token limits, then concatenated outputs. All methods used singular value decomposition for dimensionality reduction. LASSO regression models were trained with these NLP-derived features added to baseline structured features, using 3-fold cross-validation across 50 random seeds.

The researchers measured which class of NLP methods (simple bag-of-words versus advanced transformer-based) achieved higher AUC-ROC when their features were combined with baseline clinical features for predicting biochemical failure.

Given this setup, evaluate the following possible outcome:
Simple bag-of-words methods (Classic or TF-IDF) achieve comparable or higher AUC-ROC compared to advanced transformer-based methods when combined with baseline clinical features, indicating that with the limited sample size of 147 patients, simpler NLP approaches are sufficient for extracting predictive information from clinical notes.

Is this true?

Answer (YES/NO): NO